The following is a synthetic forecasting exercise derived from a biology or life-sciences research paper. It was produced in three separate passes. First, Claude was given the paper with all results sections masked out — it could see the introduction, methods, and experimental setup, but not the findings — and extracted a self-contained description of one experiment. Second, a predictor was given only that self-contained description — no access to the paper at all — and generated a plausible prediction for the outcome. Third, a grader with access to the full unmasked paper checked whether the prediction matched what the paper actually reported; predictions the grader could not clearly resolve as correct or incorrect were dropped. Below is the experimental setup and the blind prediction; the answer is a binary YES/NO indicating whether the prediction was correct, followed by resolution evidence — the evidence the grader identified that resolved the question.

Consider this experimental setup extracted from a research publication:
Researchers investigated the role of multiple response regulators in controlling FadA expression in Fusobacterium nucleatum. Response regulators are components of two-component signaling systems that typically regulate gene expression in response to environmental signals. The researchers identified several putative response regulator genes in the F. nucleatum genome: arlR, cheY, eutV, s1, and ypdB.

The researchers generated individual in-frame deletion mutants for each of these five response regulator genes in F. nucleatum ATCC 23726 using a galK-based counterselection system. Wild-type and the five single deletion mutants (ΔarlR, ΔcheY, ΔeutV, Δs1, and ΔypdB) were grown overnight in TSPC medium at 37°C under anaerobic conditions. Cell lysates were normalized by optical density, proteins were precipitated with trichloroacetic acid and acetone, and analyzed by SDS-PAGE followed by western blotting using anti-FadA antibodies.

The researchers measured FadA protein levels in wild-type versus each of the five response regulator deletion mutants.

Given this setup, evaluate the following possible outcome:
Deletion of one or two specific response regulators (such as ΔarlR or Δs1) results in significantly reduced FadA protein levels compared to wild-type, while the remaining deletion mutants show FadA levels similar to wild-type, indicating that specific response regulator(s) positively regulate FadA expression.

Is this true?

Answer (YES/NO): YES